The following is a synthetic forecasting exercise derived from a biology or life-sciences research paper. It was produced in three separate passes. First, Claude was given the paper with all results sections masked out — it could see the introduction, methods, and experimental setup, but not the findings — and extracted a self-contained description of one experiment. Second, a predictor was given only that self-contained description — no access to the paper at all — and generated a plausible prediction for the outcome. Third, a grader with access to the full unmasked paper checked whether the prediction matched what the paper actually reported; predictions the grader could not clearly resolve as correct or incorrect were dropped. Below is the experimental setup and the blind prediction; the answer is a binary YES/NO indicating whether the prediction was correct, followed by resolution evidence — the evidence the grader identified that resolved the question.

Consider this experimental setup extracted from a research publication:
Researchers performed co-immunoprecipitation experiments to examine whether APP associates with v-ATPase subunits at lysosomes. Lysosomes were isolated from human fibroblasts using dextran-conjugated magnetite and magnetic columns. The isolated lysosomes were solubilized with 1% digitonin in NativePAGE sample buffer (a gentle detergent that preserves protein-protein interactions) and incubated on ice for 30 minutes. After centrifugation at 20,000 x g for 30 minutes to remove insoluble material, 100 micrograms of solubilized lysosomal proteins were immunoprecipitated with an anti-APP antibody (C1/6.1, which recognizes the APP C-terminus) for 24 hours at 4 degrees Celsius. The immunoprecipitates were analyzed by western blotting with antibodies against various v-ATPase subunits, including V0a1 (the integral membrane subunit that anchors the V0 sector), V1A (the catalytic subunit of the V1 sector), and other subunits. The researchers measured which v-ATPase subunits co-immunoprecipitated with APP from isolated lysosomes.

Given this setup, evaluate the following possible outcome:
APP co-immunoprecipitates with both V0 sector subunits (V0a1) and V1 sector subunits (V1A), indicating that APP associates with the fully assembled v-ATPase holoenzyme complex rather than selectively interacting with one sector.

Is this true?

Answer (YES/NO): NO